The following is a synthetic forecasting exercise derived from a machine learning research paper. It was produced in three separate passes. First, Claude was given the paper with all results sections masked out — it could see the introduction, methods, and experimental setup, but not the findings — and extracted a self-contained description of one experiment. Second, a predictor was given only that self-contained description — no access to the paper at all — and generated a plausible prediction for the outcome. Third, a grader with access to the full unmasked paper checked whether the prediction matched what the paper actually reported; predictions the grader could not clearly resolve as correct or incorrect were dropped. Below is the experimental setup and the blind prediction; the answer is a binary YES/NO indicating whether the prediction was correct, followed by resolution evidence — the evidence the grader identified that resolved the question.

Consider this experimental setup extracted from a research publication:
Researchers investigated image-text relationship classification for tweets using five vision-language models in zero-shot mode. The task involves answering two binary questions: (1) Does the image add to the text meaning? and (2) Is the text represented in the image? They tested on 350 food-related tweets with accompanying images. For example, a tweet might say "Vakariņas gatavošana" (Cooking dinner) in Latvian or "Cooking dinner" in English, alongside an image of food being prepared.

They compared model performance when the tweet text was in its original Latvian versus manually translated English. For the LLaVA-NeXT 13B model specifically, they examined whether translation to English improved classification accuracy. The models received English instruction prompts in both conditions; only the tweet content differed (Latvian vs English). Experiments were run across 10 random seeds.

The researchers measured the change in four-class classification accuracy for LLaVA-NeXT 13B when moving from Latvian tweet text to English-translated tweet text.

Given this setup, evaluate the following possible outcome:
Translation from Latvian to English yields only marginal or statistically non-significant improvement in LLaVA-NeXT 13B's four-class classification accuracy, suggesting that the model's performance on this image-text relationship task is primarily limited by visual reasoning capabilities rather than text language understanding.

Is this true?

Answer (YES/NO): NO